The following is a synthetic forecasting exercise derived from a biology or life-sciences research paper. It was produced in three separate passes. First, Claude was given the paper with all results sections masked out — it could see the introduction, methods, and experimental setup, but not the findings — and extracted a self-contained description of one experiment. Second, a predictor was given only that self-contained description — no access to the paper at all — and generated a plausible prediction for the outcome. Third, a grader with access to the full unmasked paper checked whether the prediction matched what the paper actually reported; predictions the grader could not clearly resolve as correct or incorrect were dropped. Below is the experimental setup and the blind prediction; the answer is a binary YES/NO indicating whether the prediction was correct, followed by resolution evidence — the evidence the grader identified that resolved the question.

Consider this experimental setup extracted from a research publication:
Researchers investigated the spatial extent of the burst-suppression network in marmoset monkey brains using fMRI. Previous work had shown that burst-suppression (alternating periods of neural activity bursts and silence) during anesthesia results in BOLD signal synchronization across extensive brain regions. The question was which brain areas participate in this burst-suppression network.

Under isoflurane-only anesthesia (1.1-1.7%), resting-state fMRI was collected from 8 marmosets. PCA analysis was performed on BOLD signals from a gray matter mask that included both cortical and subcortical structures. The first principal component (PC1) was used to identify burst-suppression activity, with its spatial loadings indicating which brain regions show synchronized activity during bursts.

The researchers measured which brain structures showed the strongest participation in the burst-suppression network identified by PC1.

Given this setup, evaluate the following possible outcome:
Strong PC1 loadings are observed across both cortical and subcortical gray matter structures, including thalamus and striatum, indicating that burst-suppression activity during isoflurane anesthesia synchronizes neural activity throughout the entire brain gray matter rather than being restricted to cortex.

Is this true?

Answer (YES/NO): NO